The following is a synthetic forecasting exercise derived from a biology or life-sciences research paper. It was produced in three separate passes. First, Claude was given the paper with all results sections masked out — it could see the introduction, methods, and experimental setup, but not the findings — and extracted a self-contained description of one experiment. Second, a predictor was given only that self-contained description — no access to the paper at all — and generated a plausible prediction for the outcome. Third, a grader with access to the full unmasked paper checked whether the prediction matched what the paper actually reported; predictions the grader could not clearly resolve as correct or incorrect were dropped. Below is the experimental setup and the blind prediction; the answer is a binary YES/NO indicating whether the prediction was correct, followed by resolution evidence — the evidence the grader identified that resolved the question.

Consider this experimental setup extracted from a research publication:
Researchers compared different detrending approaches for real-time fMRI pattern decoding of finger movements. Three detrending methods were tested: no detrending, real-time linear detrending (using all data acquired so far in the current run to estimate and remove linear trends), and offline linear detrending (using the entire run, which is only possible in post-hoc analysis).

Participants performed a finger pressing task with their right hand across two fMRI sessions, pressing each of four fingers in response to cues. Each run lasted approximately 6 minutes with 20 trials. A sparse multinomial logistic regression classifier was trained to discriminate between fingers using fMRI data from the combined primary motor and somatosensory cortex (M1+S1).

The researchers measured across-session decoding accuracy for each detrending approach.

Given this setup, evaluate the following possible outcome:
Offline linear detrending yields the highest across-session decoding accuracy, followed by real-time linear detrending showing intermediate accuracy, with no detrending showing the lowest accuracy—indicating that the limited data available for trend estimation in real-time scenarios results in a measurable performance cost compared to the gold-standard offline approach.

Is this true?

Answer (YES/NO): NO